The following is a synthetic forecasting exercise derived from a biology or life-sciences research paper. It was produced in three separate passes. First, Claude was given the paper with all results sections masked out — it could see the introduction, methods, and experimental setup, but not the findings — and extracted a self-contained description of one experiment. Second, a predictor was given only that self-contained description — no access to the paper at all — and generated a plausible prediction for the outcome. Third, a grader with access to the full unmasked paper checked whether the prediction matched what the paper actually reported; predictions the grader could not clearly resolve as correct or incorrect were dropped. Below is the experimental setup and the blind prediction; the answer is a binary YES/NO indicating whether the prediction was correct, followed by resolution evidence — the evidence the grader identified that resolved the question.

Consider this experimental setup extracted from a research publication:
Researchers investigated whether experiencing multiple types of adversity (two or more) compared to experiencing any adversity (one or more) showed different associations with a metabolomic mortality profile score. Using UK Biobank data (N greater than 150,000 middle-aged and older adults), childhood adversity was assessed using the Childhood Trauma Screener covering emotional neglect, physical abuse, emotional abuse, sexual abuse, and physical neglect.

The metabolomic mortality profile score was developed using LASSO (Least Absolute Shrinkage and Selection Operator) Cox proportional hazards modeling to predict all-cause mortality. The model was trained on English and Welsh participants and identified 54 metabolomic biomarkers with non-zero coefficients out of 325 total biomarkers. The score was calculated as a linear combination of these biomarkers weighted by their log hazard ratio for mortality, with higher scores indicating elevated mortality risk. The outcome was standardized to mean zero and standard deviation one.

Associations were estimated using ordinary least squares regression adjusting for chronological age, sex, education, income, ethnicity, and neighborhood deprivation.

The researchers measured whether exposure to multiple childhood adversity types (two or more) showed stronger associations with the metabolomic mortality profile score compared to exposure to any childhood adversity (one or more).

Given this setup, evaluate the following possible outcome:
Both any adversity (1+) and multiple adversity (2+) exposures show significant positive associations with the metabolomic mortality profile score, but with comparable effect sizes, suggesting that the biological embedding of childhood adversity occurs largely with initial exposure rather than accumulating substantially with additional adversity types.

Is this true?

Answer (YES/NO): NO